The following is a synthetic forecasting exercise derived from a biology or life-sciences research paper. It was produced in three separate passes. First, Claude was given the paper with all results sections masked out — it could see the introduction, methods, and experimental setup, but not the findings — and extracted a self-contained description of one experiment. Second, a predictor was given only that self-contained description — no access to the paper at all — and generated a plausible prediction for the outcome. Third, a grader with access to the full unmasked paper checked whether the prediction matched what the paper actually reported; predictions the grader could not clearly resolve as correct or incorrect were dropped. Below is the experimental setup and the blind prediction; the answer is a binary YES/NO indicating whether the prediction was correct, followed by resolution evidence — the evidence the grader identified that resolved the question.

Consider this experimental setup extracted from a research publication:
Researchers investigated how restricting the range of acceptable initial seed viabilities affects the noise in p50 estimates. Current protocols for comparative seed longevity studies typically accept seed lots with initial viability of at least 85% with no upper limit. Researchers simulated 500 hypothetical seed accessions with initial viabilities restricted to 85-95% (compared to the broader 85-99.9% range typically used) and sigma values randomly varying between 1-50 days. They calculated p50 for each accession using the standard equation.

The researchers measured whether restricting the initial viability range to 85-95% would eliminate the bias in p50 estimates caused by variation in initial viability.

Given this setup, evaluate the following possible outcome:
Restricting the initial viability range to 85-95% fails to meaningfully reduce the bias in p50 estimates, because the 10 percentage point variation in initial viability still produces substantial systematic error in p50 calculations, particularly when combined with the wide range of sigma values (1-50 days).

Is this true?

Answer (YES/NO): NO